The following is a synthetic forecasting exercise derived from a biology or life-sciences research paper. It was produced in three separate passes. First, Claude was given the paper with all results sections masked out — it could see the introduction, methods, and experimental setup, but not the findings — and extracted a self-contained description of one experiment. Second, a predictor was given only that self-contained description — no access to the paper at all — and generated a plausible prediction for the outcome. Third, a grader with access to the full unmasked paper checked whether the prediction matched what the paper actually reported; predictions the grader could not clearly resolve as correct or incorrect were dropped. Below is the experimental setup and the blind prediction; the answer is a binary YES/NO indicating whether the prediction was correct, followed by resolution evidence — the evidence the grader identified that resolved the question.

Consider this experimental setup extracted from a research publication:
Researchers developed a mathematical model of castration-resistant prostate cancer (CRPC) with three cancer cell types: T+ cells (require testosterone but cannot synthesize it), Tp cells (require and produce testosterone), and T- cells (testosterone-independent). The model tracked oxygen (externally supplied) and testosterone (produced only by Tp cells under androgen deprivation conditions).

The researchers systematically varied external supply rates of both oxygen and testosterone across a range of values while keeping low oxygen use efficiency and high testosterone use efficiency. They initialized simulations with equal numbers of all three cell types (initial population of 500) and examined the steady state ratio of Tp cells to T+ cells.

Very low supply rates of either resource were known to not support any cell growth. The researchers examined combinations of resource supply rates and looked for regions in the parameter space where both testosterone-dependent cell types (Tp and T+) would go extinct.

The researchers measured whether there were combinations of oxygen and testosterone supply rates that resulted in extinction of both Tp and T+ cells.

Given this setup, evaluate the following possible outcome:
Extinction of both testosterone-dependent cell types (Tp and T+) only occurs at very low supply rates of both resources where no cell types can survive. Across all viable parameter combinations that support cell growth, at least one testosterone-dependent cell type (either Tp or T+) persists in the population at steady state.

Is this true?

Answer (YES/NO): NO